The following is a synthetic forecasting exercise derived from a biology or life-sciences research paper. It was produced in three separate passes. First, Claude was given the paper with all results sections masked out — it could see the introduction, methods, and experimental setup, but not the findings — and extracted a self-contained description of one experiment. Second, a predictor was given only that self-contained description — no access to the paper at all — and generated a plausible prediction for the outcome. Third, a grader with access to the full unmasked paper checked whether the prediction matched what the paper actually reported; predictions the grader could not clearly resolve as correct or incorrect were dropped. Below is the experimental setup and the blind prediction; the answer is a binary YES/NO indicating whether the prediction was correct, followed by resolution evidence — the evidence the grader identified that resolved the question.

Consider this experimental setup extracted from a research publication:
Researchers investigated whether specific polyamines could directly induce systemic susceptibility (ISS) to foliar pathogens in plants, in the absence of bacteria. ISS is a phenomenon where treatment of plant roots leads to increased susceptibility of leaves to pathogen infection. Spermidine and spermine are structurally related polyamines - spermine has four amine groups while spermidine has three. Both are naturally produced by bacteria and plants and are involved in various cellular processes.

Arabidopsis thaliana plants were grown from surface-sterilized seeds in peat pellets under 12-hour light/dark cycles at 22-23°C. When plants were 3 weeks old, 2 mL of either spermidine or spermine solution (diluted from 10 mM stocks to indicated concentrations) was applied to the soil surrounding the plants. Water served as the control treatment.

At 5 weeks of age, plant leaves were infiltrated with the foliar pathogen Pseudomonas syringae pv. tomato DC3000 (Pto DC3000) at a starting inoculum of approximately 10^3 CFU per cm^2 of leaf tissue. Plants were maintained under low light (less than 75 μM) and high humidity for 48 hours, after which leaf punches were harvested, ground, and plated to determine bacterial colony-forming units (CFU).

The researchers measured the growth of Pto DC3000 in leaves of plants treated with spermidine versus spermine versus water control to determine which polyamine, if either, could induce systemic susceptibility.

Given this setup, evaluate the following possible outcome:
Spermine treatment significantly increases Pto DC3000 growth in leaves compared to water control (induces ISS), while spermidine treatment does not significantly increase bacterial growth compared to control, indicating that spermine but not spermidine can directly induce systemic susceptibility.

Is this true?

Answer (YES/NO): NO